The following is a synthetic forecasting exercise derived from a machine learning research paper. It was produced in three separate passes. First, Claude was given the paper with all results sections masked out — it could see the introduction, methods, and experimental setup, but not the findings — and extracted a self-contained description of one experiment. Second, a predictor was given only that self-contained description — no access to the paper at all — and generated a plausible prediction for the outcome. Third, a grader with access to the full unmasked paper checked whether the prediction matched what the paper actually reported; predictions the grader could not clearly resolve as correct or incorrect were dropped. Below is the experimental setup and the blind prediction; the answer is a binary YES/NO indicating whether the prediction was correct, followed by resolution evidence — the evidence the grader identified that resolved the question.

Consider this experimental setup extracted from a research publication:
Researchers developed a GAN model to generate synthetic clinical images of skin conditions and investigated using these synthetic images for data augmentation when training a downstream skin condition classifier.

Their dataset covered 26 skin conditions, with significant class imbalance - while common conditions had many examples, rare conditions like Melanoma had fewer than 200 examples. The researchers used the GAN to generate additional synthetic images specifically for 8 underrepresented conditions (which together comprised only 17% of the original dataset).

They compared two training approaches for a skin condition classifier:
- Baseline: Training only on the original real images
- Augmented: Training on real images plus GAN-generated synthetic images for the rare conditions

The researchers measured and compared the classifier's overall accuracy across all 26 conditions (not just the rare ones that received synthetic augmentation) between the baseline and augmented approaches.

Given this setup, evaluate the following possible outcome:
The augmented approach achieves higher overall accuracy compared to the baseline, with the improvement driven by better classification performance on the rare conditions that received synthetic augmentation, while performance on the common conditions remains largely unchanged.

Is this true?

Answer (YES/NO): NO